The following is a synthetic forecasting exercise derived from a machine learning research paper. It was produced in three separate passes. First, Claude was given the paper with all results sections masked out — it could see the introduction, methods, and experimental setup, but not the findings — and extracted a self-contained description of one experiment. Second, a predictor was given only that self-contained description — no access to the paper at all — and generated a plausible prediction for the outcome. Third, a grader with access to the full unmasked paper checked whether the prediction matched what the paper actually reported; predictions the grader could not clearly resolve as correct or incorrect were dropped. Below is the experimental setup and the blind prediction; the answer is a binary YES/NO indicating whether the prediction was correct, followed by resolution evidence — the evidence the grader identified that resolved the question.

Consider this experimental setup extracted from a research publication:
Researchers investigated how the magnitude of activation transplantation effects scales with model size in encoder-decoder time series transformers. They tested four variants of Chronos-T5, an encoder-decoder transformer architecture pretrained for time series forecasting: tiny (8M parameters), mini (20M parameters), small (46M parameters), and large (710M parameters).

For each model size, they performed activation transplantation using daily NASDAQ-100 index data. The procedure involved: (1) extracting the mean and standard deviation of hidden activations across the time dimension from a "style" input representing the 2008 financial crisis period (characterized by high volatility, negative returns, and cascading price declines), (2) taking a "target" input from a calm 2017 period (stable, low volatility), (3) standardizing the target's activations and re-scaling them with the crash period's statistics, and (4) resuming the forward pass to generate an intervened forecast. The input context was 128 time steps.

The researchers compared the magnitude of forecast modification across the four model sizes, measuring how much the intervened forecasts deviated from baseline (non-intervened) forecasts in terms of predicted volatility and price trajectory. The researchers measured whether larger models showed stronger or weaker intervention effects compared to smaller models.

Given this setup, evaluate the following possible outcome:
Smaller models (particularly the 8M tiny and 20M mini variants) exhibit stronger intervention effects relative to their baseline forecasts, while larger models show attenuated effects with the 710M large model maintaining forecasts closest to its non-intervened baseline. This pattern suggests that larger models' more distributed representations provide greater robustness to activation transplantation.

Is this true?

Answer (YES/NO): NO